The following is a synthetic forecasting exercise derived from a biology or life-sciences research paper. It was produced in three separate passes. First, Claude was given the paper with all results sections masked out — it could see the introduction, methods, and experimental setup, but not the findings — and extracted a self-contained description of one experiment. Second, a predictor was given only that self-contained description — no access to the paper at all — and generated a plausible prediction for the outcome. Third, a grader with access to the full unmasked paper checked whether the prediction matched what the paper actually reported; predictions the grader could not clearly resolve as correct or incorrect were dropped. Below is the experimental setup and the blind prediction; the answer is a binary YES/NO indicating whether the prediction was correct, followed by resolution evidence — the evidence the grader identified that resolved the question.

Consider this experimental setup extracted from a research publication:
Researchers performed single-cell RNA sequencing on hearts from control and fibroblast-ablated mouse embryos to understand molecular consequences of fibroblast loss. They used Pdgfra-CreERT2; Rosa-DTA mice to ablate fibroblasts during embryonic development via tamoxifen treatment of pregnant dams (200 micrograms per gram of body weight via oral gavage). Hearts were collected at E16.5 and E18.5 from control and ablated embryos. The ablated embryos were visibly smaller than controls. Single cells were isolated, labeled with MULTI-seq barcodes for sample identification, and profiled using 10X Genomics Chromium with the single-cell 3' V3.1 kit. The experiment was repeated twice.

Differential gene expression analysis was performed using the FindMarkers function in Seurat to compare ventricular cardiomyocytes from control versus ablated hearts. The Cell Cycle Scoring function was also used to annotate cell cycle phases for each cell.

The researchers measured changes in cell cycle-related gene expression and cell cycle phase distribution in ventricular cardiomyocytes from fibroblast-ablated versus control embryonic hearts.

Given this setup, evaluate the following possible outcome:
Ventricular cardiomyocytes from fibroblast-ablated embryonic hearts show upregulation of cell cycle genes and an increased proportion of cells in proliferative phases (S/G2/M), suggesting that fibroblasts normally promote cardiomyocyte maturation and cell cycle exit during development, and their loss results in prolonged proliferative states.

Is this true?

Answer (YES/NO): NO